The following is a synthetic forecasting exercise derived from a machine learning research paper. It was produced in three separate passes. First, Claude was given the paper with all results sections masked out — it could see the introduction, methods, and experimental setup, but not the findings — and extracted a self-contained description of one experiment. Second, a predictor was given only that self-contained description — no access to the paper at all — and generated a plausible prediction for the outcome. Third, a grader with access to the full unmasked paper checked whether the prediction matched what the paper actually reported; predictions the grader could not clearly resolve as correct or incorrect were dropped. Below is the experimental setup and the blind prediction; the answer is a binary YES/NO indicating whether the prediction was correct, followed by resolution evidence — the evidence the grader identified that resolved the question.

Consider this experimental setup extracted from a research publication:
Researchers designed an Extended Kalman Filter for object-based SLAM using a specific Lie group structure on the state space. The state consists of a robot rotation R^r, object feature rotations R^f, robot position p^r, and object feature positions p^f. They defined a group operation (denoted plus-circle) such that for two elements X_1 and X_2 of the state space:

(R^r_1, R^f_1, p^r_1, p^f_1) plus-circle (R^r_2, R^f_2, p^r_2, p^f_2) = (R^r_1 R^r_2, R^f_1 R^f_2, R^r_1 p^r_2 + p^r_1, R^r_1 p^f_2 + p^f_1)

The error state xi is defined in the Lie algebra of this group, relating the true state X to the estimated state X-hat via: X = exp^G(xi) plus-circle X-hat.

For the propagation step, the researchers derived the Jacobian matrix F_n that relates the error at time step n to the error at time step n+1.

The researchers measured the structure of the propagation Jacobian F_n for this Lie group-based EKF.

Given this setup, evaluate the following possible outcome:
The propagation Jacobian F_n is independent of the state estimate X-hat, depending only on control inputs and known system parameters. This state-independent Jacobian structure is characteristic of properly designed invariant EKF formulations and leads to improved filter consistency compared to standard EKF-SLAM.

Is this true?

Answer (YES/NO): NO